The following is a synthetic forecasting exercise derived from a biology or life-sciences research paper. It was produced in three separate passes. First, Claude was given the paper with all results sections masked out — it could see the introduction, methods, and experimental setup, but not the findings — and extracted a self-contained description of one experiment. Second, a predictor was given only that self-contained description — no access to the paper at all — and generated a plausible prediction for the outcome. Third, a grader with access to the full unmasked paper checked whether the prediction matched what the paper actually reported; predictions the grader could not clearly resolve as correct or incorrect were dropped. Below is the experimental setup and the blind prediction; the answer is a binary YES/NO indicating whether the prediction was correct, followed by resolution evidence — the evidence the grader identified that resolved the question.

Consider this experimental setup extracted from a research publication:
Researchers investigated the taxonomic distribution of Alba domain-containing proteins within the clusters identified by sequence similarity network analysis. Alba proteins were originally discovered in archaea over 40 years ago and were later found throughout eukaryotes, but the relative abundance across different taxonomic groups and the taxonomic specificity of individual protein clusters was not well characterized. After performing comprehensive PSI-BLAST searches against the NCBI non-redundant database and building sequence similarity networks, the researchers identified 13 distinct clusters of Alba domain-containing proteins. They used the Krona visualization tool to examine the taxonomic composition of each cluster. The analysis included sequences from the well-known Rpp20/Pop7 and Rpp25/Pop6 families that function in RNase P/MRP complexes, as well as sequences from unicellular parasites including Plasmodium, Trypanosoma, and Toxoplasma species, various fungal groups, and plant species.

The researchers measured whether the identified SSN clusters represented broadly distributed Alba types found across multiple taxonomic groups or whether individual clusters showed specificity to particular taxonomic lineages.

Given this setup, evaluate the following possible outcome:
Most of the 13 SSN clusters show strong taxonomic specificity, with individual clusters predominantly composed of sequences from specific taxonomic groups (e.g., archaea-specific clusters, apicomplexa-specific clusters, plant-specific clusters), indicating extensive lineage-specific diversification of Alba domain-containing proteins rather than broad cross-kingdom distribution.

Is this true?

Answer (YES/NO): YES